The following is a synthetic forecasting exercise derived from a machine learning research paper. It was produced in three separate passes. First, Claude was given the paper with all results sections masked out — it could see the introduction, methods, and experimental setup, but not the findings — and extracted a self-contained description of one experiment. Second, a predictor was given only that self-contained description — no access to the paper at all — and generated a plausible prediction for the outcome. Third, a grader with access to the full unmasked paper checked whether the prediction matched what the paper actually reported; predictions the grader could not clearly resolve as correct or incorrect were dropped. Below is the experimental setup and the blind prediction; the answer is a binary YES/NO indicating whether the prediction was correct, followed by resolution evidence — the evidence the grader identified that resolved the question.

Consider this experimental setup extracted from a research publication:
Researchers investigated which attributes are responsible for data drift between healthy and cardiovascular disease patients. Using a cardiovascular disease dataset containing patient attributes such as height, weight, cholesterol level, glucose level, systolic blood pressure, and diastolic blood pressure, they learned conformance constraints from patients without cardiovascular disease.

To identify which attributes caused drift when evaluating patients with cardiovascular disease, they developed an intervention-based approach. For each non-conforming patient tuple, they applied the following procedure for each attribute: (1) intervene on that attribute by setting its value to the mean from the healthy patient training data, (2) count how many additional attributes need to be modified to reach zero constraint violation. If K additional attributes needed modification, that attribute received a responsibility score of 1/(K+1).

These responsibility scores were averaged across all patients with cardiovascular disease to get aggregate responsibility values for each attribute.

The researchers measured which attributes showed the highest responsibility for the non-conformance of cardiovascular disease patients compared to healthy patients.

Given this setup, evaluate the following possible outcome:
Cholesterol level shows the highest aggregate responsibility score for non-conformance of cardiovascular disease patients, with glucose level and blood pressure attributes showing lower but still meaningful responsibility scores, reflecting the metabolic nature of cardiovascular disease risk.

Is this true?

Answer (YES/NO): NO